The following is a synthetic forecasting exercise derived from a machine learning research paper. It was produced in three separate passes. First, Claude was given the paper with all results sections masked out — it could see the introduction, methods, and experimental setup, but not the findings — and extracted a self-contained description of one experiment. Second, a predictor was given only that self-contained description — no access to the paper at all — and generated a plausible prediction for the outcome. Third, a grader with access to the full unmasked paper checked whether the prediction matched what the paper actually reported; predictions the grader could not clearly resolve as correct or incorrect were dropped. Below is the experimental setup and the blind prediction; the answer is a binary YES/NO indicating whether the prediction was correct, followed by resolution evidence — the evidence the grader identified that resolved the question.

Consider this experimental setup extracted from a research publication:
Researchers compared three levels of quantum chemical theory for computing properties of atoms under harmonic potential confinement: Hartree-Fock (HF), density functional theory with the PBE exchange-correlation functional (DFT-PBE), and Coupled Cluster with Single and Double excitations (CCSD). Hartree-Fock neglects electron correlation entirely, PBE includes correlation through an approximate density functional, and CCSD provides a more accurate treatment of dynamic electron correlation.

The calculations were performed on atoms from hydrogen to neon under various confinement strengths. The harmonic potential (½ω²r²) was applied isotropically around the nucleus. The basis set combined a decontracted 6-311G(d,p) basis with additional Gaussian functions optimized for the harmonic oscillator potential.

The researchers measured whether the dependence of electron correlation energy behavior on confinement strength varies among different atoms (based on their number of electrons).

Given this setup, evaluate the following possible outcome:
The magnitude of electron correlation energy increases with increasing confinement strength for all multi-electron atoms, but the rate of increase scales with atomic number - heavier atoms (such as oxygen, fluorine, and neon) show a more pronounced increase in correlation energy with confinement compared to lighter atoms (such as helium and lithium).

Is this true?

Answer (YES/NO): NO